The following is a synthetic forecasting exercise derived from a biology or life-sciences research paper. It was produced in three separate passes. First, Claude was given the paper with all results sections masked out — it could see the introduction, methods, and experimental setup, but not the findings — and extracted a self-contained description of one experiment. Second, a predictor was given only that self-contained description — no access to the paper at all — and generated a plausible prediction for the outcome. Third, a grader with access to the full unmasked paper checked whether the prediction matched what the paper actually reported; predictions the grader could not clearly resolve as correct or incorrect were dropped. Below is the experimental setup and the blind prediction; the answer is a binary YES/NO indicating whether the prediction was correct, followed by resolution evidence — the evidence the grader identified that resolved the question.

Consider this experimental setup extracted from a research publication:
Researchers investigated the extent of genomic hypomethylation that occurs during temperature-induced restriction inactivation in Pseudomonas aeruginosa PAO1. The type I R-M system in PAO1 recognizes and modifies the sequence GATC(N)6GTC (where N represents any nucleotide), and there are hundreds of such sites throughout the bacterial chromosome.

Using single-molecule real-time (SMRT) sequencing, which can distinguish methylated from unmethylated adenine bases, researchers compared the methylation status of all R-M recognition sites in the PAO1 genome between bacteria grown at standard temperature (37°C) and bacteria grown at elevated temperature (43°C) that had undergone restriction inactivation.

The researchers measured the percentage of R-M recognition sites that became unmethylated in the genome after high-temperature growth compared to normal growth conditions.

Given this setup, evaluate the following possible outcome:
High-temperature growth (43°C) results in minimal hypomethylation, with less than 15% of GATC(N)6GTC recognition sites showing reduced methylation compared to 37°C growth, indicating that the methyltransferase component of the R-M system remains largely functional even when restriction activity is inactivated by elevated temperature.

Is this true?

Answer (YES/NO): NO